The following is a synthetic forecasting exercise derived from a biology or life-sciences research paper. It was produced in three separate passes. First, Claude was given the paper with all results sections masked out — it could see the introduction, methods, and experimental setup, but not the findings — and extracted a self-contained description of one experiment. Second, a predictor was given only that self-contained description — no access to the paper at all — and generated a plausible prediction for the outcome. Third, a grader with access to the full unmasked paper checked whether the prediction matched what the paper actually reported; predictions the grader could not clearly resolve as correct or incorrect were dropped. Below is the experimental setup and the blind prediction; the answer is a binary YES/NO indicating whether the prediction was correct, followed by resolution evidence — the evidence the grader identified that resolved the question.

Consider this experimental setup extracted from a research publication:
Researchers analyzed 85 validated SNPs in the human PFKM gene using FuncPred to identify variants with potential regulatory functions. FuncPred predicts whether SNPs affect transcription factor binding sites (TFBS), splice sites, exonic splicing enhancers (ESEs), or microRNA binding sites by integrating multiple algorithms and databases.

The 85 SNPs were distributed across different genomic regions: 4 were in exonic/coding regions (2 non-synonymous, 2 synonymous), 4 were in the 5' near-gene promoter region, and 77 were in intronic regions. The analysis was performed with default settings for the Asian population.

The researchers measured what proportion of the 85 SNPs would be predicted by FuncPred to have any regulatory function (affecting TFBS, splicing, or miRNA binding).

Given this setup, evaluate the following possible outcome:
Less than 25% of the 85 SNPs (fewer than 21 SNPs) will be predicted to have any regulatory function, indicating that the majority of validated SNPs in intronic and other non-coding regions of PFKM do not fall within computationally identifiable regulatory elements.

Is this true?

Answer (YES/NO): NO